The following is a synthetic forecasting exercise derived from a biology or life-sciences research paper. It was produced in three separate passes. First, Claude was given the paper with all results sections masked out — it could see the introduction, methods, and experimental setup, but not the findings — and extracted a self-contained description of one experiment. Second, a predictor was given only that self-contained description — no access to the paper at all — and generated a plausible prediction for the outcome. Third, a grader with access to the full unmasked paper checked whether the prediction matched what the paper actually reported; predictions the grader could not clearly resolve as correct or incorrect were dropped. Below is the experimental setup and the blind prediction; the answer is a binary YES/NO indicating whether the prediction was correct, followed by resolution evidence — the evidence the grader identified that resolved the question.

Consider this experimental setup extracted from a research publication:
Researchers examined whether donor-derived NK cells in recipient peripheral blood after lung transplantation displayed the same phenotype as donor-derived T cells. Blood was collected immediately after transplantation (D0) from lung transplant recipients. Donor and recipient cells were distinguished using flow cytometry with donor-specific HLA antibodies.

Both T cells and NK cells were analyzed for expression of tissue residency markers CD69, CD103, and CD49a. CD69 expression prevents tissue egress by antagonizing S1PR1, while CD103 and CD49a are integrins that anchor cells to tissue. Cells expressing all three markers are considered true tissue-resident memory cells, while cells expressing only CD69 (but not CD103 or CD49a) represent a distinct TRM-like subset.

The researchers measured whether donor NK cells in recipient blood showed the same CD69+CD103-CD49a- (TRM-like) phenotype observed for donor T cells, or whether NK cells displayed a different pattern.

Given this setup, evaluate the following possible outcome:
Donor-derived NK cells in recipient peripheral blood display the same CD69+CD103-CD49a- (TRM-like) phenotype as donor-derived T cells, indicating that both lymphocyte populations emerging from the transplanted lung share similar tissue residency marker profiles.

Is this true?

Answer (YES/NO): YES